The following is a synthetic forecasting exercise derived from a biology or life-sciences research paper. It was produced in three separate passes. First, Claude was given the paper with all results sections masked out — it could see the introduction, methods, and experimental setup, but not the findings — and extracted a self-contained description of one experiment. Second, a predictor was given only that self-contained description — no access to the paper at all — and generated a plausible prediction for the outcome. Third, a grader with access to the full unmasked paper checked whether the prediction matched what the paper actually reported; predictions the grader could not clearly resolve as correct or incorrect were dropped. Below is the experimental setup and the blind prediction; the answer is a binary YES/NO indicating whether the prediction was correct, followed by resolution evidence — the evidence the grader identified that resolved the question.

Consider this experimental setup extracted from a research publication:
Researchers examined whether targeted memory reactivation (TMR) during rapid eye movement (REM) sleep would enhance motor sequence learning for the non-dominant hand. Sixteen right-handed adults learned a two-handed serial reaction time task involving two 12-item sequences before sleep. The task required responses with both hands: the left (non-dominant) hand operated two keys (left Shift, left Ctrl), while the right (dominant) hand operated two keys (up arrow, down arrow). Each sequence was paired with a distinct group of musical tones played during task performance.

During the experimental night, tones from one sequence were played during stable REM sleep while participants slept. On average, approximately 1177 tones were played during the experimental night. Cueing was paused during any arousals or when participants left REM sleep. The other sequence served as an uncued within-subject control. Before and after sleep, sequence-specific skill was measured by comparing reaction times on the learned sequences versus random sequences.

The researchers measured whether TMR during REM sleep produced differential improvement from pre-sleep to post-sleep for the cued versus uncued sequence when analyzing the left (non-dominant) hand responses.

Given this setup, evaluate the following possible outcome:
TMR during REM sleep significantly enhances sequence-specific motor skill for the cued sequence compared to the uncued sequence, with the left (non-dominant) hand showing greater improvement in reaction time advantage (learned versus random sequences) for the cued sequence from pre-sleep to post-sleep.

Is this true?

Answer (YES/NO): NO